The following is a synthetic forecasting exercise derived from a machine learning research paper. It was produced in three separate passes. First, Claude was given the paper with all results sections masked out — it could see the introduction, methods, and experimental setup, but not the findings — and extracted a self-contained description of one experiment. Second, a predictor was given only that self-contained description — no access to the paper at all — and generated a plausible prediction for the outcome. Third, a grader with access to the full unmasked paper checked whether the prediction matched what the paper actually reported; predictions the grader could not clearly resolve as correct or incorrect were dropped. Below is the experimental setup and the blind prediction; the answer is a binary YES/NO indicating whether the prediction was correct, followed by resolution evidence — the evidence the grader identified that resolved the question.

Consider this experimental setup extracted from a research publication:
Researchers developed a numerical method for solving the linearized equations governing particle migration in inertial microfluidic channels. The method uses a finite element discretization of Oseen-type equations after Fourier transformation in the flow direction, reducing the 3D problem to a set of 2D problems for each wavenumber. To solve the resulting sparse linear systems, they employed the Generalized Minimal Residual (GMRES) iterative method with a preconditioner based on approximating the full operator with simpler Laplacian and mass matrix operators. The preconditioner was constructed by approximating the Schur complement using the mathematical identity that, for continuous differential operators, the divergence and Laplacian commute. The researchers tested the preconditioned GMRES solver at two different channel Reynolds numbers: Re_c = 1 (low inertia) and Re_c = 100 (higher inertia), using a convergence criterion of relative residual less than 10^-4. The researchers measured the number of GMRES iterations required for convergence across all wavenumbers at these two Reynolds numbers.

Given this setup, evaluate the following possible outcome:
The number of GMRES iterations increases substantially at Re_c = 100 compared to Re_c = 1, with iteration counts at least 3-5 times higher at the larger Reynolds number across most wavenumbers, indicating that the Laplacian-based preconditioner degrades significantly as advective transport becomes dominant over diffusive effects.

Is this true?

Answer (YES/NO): YES